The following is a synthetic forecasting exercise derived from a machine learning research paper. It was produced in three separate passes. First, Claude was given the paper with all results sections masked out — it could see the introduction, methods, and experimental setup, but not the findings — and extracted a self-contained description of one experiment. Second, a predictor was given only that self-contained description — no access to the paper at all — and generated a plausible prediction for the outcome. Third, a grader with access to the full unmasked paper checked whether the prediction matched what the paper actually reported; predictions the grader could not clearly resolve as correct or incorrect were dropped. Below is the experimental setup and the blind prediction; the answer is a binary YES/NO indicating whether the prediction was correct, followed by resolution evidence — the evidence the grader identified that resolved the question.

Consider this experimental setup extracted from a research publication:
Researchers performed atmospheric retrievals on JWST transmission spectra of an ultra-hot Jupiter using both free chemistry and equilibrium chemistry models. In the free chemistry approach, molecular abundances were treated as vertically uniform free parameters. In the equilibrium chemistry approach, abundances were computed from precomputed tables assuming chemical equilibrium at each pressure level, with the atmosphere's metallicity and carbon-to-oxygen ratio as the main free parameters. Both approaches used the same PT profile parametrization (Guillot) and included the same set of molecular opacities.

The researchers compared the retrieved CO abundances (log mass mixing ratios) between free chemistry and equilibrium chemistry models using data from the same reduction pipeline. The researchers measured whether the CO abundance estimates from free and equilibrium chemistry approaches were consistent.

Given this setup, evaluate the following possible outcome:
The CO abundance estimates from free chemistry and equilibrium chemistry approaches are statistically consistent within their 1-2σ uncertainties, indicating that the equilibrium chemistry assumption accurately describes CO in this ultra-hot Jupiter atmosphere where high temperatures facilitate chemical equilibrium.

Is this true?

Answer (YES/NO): NO